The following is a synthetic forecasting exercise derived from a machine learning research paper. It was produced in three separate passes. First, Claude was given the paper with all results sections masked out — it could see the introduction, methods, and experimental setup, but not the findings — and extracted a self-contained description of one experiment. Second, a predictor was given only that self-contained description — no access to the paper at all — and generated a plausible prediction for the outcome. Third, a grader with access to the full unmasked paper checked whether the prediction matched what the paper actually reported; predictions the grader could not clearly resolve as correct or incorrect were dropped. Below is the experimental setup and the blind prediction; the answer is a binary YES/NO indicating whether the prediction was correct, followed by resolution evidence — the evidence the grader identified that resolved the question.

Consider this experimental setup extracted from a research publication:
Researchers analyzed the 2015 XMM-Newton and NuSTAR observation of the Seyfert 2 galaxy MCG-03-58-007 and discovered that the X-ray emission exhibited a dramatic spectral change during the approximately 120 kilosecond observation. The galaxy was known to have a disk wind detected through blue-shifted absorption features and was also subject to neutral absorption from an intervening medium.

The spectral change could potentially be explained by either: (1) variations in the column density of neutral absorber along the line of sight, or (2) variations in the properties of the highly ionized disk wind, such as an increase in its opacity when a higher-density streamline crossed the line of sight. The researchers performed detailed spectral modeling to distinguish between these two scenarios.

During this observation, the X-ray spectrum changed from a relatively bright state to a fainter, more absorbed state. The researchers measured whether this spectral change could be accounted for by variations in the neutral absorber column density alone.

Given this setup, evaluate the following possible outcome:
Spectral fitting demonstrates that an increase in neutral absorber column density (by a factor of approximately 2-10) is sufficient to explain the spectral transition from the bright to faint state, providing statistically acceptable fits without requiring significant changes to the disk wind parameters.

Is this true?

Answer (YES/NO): NO